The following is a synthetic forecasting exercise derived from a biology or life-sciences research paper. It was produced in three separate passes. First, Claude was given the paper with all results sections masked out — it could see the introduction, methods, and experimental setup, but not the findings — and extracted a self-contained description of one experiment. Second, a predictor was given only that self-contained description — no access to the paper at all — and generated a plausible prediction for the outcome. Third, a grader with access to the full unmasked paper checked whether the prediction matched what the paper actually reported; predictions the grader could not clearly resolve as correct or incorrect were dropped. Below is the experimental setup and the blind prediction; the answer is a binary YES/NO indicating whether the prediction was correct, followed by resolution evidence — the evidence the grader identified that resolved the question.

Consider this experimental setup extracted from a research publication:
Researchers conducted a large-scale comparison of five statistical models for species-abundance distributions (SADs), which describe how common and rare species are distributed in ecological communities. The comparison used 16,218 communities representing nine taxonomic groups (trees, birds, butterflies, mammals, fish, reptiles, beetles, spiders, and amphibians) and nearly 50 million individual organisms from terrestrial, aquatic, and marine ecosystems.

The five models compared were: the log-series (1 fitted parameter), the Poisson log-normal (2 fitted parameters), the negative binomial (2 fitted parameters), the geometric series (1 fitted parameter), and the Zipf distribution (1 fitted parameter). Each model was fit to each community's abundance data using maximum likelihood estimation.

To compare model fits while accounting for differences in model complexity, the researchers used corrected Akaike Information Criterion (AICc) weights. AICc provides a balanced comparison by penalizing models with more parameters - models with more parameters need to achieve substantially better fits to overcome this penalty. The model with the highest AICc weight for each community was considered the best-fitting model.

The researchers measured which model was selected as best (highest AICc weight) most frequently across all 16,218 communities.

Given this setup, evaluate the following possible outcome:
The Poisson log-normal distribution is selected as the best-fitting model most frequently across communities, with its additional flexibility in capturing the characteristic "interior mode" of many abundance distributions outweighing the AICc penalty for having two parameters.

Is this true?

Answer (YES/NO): NO